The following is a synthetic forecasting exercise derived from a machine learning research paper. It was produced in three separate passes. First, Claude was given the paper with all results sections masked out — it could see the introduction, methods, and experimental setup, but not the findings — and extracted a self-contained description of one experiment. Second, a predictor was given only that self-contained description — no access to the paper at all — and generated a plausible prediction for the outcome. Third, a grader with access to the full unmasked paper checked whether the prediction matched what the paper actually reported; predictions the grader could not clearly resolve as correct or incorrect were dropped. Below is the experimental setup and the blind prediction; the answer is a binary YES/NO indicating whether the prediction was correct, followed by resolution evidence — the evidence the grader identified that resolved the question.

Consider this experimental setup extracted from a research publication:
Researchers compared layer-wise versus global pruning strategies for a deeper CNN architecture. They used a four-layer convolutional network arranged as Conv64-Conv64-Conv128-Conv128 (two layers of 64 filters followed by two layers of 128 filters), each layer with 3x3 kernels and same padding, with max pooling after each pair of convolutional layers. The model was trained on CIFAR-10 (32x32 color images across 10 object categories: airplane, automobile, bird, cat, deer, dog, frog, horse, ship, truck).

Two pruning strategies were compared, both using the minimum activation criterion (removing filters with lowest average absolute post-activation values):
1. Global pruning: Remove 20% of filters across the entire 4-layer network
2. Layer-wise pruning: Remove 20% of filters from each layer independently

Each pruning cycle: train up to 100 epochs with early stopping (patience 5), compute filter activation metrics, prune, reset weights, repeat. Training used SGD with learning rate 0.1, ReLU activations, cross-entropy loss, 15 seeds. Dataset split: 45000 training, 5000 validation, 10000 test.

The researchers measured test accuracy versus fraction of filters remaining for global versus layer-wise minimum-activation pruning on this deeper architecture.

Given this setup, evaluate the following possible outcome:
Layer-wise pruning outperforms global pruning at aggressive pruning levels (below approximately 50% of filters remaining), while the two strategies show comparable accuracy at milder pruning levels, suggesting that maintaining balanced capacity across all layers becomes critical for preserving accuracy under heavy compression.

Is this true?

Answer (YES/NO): YES